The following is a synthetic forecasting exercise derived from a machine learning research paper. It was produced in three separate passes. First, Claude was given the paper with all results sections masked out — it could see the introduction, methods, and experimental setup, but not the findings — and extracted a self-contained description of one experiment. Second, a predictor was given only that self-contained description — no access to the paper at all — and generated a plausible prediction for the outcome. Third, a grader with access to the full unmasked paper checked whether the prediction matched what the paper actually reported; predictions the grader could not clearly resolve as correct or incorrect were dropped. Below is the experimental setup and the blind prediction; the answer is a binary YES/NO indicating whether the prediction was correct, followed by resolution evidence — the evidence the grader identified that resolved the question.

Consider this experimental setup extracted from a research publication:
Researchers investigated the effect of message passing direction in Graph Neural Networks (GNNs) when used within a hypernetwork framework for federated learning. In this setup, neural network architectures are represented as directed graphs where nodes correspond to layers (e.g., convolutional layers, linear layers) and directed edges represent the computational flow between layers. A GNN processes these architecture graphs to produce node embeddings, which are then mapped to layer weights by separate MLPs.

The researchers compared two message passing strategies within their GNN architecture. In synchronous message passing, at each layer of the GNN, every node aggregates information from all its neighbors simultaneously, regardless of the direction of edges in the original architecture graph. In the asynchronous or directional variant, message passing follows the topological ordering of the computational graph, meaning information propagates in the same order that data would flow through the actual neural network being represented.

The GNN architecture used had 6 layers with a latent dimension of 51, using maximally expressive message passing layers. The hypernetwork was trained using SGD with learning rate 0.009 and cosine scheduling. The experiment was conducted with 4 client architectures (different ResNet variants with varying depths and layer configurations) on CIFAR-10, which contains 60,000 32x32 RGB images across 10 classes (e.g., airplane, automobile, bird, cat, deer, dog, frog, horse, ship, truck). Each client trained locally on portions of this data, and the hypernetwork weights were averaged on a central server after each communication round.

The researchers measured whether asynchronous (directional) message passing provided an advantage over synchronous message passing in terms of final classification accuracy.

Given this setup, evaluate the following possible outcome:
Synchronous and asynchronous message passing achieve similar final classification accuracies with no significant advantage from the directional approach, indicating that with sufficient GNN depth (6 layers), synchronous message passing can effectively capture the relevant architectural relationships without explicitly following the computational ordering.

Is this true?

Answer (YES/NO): YES